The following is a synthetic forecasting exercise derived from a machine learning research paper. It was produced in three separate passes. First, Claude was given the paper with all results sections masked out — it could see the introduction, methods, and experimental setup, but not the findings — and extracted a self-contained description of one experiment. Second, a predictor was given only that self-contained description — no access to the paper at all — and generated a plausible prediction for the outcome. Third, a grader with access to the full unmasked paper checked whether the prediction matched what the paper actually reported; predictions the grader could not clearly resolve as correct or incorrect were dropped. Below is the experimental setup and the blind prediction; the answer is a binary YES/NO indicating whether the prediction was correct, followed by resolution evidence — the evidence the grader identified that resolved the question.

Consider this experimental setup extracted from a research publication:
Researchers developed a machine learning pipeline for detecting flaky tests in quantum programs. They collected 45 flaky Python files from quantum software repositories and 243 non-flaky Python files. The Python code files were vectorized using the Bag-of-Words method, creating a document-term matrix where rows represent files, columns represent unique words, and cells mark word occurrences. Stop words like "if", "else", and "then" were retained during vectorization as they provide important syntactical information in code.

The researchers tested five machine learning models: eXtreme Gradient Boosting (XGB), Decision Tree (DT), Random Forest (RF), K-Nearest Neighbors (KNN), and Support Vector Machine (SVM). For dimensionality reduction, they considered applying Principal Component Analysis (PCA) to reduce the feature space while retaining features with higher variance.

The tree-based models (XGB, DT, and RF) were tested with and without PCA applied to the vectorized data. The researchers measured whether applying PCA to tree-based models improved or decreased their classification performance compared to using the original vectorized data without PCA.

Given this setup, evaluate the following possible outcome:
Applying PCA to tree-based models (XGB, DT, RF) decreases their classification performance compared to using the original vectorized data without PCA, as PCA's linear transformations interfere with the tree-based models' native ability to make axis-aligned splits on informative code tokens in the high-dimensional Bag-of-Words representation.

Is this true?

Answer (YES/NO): YES